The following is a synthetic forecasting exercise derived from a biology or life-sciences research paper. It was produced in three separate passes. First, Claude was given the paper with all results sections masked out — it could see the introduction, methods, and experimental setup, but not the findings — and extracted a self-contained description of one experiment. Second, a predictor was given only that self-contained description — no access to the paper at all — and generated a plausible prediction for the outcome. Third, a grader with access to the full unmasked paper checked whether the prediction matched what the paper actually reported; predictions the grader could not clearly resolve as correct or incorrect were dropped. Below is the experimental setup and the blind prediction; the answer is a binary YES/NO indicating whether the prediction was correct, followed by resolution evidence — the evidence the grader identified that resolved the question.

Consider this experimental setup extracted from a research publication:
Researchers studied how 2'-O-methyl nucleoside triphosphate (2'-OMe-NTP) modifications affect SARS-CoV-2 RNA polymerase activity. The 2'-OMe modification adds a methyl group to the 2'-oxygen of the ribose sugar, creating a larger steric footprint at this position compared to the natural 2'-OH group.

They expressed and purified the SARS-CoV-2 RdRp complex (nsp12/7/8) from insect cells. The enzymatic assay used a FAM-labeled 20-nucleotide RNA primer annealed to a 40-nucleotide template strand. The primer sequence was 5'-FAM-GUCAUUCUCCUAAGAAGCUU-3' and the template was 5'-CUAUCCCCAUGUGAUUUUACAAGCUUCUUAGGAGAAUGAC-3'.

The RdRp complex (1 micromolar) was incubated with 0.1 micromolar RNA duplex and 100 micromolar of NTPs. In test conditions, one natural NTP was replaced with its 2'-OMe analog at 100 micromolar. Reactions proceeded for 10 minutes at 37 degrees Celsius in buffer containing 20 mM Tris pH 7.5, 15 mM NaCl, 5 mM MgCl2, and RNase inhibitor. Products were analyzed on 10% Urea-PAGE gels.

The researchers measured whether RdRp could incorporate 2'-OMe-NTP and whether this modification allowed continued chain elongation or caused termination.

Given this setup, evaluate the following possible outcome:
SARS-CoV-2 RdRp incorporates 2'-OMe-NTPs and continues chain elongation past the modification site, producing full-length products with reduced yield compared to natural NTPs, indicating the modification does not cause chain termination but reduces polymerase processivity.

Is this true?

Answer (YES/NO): NO